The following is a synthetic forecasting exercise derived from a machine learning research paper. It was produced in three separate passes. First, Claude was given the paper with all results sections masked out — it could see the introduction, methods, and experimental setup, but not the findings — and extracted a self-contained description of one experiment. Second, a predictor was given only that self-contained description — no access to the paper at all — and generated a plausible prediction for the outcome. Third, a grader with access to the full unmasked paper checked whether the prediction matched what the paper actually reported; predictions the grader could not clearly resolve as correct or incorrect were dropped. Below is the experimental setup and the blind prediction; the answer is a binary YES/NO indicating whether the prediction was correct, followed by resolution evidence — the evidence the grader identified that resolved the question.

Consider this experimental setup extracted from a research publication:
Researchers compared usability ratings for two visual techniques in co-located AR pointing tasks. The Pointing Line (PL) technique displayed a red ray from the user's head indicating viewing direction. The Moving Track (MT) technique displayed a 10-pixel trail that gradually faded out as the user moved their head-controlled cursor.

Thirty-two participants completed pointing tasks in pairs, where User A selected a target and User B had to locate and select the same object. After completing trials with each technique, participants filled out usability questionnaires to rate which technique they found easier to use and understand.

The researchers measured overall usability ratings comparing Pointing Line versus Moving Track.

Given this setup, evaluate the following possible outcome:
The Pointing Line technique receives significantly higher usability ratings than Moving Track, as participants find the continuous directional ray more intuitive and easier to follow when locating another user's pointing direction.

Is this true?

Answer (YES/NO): YES